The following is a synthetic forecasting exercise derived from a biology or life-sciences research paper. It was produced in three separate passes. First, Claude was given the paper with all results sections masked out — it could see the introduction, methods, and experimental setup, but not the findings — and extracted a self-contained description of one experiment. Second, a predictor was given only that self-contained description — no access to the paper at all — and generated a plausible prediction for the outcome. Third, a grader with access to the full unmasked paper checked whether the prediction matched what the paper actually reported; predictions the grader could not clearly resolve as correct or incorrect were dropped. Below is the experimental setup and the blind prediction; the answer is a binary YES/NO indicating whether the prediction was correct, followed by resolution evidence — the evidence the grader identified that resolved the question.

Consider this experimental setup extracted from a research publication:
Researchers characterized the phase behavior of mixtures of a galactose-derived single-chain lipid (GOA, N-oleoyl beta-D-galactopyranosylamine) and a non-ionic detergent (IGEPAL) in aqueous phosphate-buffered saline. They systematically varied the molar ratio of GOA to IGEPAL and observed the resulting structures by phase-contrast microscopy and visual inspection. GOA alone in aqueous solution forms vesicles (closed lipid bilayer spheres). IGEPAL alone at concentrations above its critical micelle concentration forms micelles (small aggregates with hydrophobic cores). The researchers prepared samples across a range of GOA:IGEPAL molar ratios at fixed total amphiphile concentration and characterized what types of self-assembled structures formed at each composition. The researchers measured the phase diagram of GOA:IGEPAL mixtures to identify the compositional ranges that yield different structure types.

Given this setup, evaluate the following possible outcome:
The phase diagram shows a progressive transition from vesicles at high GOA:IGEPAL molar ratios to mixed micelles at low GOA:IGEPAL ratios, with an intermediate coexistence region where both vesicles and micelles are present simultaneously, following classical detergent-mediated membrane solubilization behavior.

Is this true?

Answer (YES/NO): NO